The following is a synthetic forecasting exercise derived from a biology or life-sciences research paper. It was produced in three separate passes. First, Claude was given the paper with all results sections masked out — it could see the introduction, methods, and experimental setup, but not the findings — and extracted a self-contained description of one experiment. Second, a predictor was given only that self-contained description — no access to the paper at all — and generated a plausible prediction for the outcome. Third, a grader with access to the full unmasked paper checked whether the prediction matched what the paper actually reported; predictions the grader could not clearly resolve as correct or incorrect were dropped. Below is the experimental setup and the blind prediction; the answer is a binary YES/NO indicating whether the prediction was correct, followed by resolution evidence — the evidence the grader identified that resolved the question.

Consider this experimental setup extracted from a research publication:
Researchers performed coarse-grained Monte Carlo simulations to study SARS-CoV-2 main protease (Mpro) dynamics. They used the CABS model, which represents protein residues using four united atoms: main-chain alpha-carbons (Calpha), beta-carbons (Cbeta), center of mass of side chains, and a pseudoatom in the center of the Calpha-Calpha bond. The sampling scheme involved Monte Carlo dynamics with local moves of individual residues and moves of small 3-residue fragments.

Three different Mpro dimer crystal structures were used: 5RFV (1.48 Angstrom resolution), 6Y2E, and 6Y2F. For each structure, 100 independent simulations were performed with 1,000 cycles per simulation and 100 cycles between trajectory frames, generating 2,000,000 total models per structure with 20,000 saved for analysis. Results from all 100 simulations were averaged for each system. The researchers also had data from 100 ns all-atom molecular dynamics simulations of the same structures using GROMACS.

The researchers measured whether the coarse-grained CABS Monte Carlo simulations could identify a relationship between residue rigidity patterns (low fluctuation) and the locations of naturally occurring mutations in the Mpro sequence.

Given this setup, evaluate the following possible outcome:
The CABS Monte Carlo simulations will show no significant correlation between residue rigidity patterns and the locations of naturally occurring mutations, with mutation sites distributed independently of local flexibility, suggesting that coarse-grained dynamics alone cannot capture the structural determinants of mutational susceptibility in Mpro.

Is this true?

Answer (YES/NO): NO